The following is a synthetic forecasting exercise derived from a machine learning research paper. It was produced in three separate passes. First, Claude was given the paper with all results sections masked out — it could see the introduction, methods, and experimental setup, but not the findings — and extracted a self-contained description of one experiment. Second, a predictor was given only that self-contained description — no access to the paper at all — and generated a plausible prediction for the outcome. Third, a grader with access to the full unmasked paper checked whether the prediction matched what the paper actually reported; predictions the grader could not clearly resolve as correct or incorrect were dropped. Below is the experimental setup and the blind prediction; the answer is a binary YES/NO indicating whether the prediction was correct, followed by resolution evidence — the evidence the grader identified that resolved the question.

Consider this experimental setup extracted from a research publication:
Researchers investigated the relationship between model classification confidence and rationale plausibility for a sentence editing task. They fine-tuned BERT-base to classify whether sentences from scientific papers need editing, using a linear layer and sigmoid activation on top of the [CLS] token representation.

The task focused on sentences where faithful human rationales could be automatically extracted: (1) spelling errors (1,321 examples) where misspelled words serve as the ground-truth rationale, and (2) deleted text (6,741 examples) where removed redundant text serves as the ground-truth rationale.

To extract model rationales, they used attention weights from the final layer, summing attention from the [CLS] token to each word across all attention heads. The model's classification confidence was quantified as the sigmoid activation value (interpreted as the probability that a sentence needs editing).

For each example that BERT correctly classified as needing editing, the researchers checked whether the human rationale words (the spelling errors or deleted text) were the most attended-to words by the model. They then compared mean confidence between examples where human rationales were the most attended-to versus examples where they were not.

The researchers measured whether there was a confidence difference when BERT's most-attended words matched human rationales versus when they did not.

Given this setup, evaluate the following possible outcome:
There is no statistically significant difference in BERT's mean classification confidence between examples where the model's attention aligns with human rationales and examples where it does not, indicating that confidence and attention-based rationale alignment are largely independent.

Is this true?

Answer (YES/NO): NO